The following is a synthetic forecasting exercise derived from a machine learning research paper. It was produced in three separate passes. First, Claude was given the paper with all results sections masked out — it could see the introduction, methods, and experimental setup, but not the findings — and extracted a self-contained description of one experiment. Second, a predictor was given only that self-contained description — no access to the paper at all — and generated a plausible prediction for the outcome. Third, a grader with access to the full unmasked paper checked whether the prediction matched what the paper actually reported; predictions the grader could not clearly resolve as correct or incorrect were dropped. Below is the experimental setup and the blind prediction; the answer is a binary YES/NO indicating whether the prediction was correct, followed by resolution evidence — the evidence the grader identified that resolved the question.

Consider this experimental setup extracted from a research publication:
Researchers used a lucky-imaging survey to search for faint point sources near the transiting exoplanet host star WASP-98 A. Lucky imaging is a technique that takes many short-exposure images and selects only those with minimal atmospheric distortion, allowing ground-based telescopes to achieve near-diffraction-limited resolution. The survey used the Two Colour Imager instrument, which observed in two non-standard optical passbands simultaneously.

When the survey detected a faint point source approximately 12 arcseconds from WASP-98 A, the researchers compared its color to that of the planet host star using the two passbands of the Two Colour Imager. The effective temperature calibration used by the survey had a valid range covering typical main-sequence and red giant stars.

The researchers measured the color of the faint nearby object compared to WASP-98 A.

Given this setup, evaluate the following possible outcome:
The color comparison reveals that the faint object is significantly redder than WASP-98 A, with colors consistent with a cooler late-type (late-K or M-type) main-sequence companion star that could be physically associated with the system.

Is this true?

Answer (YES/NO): NO